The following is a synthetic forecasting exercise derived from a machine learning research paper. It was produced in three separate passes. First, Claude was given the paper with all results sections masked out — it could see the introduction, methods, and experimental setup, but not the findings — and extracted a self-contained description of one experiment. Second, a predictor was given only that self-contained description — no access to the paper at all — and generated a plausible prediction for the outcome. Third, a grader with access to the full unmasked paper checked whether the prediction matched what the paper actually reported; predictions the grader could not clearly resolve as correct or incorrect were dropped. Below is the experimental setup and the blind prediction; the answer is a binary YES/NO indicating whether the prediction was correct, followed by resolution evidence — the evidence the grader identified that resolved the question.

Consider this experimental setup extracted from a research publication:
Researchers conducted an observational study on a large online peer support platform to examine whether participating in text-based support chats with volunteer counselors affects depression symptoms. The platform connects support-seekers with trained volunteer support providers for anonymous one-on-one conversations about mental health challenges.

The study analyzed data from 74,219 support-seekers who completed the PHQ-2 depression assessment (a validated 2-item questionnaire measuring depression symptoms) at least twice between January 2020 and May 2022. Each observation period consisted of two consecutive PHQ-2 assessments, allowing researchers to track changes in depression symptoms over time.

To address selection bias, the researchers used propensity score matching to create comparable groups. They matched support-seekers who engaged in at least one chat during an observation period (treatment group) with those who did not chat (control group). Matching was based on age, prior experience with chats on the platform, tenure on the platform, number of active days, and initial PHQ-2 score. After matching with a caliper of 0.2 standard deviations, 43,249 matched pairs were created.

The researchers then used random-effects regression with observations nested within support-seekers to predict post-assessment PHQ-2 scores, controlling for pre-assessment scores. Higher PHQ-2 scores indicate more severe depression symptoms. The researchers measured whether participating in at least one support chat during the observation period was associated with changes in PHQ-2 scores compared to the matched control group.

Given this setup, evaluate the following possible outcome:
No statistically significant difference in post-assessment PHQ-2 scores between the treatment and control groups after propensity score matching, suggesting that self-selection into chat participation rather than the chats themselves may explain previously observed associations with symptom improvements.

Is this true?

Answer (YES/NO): NO